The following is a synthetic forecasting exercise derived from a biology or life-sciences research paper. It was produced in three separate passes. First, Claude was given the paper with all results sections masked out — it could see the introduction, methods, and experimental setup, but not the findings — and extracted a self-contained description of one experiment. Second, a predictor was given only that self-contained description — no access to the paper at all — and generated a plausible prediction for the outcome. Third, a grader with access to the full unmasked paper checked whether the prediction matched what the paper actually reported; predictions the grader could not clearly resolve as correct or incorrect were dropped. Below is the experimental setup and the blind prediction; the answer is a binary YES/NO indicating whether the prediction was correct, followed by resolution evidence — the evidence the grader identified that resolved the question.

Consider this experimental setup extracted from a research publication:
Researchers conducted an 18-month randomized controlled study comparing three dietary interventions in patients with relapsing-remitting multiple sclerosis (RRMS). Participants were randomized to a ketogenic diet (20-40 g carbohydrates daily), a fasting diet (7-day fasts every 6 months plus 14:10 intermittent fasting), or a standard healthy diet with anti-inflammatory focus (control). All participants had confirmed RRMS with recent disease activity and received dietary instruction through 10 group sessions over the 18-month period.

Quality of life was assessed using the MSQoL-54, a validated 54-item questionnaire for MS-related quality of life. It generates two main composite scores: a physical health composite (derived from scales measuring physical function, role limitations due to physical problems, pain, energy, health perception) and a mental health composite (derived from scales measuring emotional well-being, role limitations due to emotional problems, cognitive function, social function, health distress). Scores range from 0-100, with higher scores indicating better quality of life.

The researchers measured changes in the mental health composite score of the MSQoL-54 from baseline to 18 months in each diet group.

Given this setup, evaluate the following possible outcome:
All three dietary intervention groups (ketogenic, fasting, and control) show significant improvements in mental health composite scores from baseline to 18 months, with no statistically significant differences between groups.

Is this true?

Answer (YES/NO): NO